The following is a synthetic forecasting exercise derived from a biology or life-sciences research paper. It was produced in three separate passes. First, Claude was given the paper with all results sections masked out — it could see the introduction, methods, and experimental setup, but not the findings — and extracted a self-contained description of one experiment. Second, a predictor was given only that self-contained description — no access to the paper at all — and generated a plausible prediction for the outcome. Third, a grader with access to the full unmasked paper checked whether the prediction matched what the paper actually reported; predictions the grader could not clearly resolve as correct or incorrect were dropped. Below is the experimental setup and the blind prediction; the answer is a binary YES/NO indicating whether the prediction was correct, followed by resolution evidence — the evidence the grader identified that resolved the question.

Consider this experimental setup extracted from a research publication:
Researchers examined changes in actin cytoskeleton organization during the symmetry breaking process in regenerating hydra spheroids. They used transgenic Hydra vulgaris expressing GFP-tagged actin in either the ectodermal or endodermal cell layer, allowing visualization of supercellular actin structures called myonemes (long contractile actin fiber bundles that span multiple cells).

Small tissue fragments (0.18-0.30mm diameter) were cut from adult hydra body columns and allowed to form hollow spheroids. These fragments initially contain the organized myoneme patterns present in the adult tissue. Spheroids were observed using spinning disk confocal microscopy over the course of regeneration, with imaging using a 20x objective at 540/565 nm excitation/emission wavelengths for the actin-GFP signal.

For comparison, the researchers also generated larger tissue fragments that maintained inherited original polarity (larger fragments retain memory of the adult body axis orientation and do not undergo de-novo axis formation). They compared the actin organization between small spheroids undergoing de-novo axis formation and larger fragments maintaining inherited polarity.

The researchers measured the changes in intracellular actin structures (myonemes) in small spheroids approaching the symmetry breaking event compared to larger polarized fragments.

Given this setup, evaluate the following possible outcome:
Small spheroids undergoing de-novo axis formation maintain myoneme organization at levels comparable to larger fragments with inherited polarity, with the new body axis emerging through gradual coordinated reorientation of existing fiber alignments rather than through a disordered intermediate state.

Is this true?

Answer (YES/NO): NO